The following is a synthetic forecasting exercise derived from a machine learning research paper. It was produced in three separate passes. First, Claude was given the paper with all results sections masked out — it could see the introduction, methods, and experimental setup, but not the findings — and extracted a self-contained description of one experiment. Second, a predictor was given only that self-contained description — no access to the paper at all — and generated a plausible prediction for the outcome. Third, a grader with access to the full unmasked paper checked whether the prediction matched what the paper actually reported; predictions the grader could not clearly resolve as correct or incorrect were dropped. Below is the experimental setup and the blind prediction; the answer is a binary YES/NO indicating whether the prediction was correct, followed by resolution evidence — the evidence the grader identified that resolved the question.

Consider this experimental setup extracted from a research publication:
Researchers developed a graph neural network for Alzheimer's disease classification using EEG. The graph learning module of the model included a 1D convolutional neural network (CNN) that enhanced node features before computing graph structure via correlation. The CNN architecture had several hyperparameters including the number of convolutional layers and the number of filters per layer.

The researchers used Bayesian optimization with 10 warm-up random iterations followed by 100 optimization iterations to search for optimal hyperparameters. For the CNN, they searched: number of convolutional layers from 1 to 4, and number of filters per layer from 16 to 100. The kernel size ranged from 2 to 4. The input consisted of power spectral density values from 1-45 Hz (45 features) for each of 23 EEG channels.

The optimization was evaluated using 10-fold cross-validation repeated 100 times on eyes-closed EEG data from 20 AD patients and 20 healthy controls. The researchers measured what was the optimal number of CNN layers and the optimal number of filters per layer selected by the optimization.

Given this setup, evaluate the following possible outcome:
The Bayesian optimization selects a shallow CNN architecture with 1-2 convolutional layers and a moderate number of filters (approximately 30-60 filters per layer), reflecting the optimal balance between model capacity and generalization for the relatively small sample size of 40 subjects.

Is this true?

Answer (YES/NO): YES